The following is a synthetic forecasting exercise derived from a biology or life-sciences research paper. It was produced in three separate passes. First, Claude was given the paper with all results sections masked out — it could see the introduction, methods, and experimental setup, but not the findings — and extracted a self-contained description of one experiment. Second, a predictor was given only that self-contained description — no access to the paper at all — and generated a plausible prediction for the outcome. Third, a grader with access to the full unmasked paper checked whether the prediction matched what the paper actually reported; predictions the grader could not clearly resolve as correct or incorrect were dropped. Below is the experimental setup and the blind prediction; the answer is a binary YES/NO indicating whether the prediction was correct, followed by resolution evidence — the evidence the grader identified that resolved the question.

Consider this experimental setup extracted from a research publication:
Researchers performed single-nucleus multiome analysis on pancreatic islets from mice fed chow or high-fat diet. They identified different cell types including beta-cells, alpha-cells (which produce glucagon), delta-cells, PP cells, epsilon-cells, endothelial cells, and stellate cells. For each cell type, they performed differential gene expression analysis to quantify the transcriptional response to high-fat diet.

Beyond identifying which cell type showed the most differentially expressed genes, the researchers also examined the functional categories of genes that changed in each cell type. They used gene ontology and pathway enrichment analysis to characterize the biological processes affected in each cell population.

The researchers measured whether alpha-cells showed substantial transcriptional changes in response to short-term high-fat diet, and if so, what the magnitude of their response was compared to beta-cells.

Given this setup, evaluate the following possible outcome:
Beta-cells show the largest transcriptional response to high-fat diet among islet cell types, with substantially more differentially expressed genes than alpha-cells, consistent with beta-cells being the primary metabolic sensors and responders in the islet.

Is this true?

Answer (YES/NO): YES